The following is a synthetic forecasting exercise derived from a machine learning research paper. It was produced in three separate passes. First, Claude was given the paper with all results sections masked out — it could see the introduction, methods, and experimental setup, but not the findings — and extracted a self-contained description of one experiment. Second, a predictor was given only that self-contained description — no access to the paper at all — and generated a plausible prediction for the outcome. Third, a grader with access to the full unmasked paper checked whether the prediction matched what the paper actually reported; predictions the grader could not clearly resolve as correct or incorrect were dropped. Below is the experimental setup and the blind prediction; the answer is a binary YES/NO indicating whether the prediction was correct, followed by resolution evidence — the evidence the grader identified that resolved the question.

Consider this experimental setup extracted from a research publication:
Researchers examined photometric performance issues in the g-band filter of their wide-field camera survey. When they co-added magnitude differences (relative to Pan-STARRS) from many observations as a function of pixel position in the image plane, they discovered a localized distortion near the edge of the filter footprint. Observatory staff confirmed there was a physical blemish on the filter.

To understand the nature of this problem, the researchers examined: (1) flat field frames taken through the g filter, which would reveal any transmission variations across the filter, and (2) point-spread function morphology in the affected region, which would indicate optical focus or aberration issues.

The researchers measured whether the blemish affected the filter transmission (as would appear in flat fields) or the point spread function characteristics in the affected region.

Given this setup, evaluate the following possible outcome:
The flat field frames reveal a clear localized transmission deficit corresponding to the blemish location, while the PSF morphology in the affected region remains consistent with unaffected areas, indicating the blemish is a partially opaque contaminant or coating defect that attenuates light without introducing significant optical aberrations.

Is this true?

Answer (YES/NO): NO